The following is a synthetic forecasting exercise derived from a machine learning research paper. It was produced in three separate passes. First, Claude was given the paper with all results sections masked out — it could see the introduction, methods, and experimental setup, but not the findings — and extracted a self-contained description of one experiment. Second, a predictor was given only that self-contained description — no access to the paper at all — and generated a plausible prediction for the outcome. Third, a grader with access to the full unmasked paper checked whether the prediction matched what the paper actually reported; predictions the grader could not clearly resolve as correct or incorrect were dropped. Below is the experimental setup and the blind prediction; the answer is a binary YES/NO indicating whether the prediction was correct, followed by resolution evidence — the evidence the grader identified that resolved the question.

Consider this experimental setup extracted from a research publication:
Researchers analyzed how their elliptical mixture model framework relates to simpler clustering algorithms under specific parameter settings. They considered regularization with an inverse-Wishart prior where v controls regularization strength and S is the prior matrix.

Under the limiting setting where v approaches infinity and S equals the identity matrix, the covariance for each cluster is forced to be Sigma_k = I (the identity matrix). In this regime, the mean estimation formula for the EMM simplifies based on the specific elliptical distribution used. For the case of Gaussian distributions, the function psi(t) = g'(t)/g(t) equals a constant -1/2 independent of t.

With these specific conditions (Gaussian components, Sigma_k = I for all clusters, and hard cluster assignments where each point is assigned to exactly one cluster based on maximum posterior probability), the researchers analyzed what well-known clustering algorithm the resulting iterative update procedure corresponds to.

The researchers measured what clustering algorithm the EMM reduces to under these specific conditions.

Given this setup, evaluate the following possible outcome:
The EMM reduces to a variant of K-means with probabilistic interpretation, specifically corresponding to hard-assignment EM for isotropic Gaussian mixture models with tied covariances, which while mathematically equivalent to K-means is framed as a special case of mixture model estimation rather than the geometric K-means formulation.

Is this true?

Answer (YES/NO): NO